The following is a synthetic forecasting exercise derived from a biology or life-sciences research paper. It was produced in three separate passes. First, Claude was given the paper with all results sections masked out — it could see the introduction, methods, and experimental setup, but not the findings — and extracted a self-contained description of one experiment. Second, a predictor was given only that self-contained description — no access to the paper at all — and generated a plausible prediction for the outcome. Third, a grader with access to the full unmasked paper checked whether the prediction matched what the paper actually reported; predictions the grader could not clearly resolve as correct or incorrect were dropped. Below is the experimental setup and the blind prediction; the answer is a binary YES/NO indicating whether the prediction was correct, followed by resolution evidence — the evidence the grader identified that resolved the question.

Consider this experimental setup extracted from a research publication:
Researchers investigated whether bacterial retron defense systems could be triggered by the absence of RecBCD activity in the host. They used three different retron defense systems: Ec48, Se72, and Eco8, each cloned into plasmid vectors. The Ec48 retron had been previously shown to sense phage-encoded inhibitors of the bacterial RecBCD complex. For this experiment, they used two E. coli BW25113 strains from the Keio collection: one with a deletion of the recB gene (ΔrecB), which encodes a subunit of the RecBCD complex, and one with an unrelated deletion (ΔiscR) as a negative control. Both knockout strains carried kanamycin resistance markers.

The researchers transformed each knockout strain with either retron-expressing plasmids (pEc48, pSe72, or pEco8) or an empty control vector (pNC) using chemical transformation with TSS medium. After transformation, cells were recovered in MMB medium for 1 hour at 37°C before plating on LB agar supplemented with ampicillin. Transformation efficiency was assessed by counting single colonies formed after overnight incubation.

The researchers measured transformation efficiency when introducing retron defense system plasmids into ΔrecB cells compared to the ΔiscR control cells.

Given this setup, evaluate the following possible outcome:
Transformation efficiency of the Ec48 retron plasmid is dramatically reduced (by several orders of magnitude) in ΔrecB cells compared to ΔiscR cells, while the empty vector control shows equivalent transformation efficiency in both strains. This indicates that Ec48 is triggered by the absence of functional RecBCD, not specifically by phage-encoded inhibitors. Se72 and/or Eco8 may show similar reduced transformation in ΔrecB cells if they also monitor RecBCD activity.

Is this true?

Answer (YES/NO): NO